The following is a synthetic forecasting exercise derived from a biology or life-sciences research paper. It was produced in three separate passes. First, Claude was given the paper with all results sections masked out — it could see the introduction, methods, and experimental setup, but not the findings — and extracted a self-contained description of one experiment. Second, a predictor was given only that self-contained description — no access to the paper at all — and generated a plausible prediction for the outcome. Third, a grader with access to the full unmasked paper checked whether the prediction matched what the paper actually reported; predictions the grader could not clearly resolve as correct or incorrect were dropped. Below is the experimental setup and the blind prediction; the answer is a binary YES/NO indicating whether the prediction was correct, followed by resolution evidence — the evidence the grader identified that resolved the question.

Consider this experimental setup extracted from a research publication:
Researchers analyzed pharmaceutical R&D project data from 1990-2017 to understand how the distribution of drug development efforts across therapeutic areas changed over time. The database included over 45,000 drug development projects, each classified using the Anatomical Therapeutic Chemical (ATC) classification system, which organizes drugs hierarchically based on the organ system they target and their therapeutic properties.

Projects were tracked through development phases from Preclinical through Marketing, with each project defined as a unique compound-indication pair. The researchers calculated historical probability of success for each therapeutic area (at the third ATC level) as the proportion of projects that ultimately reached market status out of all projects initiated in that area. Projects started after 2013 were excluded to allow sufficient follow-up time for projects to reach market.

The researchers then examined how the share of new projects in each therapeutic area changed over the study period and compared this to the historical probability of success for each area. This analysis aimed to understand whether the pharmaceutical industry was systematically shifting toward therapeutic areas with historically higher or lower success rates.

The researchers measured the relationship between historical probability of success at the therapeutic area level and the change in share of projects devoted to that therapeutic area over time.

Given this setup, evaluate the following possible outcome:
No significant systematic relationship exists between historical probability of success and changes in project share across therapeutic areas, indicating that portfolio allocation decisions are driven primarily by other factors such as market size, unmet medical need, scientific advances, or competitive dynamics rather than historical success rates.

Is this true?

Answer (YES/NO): NO